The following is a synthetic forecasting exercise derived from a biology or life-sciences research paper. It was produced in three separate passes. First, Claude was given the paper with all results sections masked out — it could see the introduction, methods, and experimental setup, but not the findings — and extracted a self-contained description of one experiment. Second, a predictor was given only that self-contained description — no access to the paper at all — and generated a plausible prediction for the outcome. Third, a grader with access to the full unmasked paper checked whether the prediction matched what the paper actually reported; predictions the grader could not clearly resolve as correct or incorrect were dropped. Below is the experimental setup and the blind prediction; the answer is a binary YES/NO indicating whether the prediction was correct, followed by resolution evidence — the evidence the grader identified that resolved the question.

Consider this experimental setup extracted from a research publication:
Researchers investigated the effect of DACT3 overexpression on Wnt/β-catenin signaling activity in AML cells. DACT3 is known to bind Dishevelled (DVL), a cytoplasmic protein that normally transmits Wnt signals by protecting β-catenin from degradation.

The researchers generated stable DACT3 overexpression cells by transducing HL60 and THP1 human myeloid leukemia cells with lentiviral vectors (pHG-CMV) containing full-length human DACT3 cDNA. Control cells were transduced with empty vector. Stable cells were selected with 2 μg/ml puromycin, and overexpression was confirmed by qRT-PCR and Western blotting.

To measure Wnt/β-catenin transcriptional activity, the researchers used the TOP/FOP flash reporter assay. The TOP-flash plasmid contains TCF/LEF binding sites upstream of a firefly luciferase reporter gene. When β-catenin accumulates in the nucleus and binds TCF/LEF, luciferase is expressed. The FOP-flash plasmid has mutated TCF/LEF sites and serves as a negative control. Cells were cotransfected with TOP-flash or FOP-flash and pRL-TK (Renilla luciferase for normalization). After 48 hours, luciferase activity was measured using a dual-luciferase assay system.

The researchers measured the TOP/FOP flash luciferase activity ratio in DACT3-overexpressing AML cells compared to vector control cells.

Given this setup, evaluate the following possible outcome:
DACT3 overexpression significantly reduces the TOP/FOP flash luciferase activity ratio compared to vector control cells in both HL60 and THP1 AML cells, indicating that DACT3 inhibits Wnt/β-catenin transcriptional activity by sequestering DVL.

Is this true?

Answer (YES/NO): YES